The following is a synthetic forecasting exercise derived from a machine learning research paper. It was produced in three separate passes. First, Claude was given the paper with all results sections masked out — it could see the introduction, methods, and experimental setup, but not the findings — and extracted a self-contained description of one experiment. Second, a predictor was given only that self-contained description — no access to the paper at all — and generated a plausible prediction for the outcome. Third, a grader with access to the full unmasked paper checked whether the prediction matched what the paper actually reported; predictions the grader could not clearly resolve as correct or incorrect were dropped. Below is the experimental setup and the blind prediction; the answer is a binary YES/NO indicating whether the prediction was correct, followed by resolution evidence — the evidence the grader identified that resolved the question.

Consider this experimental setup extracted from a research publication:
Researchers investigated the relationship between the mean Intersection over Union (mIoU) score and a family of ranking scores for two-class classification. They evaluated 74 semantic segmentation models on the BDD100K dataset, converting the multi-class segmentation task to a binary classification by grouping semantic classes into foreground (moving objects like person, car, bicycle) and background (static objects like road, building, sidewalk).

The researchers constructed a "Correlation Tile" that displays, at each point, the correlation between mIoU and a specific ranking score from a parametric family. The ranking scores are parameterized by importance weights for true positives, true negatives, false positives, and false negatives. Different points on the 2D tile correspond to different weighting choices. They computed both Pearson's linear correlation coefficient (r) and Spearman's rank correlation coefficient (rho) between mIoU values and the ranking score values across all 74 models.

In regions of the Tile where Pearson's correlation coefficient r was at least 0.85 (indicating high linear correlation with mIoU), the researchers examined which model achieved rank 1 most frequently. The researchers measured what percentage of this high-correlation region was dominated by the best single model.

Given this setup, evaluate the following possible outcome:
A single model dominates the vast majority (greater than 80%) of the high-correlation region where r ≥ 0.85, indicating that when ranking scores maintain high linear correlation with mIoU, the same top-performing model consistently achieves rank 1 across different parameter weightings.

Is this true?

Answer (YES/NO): YES